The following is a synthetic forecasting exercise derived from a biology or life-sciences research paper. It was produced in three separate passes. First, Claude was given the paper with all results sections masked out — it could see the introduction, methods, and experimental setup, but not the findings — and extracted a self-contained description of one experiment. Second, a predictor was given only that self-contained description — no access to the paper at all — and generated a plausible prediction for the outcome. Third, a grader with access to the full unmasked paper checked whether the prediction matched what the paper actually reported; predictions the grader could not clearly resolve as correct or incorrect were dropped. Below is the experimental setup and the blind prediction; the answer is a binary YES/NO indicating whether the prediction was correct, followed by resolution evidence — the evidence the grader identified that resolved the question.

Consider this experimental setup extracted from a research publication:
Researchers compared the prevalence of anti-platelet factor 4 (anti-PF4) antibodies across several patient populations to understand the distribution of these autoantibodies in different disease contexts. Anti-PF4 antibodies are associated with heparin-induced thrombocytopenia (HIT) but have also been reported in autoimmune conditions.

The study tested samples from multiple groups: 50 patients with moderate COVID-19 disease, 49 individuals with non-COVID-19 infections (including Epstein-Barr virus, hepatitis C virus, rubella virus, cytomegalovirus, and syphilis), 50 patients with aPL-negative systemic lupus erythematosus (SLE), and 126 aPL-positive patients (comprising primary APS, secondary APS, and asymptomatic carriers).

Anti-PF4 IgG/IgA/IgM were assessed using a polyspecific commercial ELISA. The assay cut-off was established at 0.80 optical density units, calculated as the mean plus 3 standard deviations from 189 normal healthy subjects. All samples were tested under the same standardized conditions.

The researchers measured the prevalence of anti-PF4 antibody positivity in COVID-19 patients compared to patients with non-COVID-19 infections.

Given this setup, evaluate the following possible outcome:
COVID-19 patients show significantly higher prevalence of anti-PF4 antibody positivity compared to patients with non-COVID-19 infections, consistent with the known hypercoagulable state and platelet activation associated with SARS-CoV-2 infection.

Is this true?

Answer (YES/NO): NO